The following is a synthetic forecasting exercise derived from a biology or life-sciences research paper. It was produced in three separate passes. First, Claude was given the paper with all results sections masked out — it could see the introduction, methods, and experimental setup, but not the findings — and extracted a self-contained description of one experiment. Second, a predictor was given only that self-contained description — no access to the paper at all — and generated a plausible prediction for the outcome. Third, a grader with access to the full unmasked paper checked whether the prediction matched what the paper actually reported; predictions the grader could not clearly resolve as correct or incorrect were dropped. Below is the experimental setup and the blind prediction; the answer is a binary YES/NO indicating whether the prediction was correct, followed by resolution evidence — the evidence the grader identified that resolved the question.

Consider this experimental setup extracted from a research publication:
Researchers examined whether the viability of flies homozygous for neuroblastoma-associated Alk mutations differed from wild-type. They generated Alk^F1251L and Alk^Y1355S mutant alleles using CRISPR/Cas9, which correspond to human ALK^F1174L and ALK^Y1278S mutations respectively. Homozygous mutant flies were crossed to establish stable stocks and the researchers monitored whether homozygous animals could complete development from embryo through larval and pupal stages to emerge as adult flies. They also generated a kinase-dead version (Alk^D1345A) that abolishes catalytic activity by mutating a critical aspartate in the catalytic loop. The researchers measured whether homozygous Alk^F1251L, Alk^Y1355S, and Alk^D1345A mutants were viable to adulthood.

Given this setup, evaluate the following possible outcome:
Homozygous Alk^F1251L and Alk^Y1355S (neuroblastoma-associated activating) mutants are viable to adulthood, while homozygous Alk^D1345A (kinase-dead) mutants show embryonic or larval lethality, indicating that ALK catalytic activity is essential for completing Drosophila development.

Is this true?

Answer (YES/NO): YES